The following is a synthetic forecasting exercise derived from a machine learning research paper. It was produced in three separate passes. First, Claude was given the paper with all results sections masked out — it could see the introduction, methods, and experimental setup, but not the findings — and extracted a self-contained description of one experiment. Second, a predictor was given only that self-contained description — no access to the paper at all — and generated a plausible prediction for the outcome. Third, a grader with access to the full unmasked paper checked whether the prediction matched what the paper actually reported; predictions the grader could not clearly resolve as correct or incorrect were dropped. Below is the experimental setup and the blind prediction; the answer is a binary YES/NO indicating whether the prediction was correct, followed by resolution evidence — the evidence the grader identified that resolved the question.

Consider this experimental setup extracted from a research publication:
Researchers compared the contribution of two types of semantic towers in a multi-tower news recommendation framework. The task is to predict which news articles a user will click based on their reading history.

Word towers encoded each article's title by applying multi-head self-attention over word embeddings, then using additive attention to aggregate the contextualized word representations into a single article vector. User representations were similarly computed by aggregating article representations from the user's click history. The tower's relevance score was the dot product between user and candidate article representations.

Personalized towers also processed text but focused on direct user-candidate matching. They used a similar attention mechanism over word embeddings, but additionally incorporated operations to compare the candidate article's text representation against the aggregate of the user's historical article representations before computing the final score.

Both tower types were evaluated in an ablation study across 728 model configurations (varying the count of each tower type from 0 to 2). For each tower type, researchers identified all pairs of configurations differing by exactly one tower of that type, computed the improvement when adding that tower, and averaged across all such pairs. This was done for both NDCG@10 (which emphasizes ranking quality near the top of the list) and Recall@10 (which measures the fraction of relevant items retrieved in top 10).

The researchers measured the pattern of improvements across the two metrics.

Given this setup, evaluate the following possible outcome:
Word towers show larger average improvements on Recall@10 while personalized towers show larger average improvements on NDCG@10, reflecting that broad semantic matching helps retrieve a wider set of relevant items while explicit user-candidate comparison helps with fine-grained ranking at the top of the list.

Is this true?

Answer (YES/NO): NO